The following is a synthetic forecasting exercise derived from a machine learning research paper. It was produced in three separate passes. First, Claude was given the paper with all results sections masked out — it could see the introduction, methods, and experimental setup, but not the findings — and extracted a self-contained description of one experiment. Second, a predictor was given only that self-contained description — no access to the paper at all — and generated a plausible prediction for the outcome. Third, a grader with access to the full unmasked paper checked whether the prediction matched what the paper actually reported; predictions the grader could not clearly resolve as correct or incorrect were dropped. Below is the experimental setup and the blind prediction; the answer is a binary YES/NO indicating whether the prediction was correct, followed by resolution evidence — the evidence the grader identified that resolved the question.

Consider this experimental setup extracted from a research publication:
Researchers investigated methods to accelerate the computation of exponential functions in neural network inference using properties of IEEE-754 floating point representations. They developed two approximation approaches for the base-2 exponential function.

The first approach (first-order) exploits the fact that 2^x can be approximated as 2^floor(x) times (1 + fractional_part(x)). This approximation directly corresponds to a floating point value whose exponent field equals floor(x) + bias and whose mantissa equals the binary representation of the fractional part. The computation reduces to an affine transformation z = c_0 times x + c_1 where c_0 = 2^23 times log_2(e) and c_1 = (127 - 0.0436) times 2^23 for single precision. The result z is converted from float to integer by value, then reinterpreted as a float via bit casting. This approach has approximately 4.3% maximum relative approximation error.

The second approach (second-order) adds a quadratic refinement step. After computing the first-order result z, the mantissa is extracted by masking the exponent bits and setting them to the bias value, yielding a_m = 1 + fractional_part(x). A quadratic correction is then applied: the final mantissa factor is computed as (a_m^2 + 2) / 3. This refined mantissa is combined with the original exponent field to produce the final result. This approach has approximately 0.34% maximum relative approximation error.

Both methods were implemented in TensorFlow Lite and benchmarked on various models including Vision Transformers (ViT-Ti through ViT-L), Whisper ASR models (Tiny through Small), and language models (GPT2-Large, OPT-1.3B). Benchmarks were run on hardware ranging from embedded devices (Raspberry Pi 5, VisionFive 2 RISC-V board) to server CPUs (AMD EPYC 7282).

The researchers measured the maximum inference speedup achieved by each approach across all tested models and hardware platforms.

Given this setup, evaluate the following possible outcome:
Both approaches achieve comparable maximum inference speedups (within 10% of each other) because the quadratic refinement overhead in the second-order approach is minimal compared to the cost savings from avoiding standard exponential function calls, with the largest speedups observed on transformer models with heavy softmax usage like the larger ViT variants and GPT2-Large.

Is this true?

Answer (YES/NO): NO